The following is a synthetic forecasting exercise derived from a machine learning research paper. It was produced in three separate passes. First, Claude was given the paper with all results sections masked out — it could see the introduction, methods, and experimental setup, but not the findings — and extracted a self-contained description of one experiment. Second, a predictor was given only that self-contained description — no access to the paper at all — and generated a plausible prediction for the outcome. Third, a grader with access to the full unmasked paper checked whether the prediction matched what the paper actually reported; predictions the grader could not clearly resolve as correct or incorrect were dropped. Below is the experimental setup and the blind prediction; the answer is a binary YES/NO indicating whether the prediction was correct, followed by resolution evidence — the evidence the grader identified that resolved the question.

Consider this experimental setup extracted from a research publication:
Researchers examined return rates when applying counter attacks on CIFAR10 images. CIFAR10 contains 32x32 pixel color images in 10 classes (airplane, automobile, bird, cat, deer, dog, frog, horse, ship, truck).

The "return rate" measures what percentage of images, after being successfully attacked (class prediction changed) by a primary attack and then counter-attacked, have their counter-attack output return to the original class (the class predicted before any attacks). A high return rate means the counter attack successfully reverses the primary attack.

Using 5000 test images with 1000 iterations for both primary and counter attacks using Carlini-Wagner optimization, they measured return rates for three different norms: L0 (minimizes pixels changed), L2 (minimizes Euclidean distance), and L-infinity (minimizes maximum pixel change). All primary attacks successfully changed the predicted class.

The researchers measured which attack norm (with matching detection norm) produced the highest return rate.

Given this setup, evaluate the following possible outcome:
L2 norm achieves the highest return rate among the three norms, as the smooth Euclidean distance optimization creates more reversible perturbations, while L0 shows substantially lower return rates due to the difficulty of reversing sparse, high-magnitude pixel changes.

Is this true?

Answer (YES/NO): NO